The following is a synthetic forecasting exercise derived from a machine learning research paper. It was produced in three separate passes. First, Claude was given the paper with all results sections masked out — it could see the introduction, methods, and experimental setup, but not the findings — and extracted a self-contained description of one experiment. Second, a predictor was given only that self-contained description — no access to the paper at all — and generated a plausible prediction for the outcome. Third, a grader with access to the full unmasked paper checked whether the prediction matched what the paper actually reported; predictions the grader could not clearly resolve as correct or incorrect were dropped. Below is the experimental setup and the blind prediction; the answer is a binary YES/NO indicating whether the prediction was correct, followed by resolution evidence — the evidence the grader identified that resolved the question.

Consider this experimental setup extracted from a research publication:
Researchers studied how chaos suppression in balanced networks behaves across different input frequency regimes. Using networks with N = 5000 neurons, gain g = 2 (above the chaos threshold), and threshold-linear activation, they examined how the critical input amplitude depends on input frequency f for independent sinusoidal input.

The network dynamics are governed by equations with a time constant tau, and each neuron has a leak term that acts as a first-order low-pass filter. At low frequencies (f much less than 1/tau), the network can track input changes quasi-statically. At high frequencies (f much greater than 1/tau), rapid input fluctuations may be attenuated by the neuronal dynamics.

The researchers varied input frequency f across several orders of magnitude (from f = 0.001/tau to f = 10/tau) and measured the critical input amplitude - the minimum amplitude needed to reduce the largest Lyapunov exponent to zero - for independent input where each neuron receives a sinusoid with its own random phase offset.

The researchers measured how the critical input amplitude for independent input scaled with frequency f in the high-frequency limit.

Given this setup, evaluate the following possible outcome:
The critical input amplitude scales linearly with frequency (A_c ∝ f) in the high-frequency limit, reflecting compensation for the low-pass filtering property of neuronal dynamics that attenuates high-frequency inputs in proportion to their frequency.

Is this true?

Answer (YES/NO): YES